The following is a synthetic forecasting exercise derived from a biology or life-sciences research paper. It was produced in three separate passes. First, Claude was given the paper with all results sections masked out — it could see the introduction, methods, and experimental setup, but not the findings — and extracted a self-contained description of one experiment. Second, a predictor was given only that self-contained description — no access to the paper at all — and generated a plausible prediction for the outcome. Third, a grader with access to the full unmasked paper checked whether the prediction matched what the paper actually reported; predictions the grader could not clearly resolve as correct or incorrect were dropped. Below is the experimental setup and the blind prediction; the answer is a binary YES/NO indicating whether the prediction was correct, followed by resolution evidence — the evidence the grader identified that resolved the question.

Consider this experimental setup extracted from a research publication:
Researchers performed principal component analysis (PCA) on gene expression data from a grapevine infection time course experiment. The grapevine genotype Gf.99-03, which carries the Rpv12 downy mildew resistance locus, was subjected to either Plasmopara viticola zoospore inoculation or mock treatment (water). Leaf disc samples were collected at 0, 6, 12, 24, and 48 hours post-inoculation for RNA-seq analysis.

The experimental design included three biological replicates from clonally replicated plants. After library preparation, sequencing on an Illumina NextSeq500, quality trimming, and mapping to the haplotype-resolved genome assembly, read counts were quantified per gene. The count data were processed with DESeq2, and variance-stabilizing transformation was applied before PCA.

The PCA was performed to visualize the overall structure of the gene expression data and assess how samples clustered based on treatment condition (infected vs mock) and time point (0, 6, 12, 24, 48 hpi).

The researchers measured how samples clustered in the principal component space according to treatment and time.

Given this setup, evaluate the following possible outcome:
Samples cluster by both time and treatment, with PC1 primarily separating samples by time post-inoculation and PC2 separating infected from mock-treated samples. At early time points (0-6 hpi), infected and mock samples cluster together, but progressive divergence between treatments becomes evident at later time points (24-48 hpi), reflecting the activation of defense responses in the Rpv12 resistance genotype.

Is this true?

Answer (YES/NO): NO